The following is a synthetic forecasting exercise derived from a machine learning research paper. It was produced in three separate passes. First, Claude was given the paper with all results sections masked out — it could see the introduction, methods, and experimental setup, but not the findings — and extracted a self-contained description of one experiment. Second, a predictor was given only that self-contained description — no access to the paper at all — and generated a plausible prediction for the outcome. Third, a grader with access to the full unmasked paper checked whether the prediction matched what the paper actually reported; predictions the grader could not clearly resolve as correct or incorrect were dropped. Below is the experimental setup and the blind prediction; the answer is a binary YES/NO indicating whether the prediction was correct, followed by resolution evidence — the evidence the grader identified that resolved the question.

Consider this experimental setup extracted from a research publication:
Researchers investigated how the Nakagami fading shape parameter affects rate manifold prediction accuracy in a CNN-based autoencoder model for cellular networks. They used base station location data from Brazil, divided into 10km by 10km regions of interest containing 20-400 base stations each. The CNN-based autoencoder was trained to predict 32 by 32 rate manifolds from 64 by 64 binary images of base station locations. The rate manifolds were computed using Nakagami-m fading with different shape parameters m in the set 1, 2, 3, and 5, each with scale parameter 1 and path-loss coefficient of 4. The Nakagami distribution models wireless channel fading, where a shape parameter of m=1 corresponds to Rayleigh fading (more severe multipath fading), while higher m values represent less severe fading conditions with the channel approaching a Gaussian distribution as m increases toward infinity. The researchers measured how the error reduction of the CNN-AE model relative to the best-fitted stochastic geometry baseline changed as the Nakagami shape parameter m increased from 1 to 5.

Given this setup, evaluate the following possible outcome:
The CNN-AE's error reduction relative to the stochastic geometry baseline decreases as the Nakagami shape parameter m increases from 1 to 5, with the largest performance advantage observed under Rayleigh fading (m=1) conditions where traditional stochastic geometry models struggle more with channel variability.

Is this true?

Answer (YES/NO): YES